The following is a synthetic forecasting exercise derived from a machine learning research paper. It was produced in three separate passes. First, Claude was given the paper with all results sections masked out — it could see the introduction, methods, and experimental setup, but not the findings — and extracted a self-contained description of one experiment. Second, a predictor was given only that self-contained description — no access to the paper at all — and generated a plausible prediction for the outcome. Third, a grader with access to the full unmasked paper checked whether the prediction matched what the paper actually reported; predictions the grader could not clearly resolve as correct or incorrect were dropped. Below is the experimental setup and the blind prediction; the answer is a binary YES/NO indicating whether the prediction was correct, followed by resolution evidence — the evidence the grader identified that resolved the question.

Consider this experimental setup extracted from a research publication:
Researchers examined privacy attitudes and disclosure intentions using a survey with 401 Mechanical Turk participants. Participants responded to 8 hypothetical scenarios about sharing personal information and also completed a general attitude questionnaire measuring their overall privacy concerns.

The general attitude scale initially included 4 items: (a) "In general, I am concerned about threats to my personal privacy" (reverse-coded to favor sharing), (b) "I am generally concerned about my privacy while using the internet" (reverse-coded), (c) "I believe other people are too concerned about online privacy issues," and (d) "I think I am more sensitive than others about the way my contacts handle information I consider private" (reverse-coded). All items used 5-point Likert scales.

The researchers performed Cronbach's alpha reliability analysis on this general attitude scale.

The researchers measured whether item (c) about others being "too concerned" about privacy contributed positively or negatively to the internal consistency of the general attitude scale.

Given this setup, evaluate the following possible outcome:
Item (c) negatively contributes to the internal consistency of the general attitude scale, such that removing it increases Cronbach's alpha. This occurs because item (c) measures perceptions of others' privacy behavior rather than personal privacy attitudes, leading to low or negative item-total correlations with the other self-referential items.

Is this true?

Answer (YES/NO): YES